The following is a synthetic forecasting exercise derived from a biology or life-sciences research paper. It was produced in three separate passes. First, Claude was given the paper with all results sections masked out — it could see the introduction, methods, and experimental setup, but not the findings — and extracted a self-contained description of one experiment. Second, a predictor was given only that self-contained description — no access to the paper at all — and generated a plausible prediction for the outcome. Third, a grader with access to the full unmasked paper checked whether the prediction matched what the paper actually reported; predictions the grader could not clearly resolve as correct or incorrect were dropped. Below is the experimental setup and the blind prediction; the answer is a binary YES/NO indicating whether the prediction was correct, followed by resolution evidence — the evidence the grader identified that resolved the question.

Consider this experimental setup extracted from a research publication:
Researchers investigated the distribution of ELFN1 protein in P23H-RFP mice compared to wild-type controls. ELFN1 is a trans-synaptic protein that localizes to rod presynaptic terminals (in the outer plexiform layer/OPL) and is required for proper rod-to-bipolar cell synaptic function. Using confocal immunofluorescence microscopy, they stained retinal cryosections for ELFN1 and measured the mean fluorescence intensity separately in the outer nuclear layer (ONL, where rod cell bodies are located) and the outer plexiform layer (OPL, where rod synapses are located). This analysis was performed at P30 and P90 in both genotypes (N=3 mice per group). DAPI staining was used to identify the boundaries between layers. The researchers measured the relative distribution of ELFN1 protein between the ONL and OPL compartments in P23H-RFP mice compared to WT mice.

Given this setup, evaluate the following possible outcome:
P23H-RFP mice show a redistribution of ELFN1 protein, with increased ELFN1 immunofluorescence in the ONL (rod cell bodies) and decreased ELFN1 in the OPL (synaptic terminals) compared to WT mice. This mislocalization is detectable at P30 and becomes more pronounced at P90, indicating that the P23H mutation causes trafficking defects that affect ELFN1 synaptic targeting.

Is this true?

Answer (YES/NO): NO